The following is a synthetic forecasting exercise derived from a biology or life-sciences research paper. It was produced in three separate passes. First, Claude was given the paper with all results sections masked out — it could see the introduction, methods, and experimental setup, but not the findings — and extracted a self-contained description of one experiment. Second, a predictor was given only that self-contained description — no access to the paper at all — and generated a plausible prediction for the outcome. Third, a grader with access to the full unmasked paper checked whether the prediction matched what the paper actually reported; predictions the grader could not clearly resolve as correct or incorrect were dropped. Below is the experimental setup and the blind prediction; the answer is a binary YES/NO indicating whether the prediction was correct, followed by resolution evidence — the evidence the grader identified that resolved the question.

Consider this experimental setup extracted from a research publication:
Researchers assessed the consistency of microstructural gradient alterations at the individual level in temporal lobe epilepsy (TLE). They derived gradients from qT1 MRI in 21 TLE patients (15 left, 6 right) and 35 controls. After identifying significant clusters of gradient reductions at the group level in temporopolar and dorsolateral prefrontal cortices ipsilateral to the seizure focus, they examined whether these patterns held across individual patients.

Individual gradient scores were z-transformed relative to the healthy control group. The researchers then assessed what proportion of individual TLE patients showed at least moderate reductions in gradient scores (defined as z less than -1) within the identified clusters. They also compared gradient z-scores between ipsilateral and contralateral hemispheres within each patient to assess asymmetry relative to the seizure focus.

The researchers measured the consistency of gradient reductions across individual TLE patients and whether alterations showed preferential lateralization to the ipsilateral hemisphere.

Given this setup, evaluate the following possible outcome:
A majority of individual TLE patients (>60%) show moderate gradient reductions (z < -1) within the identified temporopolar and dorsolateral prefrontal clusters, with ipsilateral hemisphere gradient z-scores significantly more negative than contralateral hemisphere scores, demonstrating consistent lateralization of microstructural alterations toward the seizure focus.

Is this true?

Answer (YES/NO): YES